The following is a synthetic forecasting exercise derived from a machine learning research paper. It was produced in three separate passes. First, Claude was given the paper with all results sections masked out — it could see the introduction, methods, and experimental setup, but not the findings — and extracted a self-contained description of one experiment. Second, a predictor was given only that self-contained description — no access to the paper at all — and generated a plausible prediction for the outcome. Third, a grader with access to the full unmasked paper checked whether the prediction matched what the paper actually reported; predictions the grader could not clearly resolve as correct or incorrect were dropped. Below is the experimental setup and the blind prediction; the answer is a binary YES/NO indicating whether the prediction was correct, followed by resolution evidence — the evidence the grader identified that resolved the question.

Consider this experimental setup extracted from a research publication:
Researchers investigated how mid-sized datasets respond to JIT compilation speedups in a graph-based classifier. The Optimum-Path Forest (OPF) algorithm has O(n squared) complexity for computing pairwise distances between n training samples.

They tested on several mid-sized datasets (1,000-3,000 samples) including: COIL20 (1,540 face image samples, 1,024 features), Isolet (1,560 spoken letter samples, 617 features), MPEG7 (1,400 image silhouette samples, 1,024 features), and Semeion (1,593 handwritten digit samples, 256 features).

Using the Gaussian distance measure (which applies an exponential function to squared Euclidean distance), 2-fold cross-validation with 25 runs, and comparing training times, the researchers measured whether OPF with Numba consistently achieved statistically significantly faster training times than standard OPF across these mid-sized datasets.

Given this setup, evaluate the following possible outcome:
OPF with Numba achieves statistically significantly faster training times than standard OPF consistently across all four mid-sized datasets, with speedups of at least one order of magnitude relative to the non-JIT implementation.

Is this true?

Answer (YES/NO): NO